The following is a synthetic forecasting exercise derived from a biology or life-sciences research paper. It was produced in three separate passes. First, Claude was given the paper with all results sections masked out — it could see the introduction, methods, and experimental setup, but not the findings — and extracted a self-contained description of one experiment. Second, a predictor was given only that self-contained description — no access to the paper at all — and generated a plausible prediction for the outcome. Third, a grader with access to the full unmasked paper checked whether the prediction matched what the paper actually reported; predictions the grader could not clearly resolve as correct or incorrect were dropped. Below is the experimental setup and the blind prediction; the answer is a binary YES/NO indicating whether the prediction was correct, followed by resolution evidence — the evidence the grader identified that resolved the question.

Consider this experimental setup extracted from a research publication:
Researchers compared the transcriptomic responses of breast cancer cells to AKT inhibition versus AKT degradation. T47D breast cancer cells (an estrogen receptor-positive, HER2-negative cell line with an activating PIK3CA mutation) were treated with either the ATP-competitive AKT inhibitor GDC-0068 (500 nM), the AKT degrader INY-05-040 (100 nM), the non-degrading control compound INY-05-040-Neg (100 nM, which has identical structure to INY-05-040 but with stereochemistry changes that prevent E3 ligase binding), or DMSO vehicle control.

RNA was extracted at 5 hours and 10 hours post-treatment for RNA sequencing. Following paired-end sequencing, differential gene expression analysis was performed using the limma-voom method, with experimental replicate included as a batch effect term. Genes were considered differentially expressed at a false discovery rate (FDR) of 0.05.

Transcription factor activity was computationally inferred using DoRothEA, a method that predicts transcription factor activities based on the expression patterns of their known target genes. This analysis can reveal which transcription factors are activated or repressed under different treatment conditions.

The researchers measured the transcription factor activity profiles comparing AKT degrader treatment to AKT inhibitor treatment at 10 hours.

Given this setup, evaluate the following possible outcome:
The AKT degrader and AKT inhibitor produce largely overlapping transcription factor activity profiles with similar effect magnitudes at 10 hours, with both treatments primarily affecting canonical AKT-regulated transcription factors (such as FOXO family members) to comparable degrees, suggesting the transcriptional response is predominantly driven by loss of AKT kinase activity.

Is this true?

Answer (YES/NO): YES